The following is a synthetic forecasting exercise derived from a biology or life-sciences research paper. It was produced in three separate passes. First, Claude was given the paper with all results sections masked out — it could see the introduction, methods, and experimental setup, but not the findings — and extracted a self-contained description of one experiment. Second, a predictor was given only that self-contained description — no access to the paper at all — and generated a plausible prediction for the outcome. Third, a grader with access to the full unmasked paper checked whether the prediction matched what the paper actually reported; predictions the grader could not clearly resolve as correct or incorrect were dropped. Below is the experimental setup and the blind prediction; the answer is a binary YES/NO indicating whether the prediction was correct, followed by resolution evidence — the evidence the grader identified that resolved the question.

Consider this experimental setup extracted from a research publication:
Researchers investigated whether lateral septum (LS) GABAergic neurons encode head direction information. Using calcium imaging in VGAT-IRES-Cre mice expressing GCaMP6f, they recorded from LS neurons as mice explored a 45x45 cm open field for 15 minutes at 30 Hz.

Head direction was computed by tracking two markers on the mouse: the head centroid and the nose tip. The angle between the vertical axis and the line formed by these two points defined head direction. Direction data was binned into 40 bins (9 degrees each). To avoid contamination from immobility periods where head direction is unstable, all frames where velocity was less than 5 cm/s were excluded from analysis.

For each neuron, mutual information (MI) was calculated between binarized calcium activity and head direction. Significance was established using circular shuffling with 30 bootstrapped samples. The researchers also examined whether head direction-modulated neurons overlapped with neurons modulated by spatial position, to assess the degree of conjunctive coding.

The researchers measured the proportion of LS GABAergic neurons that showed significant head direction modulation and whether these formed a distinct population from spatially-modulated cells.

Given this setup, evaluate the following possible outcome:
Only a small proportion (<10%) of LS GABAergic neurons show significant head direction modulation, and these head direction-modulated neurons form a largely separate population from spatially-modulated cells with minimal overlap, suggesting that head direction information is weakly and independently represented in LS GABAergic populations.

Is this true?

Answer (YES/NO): NO